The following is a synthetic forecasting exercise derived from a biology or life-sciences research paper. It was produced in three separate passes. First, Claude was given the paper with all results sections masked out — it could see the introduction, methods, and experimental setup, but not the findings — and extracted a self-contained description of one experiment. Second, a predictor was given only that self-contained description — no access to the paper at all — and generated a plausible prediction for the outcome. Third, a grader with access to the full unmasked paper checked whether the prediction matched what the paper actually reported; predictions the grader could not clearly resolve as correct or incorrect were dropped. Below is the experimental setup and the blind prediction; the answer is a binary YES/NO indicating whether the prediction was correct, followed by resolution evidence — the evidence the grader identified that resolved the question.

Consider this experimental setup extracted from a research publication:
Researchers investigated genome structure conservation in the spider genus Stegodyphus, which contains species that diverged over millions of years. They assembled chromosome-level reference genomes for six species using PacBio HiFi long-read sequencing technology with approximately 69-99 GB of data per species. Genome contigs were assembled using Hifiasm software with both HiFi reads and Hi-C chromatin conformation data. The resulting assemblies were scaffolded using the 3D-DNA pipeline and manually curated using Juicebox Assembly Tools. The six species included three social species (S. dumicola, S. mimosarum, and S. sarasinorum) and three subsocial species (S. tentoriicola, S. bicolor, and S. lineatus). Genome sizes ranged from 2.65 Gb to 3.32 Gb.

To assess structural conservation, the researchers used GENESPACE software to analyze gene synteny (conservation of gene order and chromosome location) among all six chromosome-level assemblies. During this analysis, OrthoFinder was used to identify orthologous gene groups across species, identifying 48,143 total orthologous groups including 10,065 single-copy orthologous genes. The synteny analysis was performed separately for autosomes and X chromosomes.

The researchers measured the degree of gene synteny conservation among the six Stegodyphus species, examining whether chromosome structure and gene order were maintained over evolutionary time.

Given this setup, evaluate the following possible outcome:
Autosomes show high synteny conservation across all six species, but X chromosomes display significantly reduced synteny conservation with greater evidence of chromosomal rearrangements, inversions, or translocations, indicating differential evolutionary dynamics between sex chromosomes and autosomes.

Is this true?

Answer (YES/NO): NO